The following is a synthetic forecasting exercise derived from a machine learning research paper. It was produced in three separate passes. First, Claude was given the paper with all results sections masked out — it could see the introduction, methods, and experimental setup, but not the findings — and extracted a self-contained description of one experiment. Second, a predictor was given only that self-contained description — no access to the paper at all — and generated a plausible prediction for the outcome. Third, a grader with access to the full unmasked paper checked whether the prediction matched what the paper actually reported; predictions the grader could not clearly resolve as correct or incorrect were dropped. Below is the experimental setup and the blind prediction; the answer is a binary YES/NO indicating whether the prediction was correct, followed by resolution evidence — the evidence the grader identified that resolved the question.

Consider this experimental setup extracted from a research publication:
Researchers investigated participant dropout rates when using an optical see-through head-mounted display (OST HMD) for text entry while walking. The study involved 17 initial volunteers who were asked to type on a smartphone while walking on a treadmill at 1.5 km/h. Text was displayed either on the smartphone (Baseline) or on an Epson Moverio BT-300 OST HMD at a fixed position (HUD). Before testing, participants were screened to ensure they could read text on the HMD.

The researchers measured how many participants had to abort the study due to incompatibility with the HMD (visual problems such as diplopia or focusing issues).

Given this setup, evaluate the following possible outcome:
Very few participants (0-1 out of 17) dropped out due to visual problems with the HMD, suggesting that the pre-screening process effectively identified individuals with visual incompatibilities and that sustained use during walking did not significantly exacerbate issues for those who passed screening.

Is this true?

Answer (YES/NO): NO